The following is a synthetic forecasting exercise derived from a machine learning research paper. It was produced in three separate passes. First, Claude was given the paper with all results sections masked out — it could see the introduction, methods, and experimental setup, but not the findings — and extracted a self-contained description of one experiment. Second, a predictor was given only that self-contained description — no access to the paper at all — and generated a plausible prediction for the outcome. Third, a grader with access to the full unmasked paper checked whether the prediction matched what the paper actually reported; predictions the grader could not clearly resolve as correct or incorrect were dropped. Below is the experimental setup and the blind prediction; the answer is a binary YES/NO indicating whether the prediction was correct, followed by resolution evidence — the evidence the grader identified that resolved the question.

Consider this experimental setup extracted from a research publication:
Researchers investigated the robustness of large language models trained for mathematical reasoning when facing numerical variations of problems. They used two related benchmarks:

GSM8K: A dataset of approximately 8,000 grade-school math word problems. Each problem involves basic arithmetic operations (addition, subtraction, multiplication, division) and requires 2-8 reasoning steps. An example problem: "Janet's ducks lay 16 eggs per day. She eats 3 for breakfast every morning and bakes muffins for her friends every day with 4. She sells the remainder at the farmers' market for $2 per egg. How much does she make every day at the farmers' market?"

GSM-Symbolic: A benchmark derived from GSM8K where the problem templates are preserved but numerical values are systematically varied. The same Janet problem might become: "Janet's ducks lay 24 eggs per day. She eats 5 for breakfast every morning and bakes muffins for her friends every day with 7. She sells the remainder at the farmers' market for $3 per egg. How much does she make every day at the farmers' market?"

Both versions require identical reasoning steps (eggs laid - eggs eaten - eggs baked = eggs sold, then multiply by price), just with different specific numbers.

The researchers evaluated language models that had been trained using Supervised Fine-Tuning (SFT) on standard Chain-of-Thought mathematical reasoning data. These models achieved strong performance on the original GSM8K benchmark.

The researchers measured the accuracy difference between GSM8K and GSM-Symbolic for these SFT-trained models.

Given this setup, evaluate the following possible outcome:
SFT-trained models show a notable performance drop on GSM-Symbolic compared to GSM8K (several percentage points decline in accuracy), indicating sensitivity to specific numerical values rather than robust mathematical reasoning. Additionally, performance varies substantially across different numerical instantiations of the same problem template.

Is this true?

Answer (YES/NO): YES